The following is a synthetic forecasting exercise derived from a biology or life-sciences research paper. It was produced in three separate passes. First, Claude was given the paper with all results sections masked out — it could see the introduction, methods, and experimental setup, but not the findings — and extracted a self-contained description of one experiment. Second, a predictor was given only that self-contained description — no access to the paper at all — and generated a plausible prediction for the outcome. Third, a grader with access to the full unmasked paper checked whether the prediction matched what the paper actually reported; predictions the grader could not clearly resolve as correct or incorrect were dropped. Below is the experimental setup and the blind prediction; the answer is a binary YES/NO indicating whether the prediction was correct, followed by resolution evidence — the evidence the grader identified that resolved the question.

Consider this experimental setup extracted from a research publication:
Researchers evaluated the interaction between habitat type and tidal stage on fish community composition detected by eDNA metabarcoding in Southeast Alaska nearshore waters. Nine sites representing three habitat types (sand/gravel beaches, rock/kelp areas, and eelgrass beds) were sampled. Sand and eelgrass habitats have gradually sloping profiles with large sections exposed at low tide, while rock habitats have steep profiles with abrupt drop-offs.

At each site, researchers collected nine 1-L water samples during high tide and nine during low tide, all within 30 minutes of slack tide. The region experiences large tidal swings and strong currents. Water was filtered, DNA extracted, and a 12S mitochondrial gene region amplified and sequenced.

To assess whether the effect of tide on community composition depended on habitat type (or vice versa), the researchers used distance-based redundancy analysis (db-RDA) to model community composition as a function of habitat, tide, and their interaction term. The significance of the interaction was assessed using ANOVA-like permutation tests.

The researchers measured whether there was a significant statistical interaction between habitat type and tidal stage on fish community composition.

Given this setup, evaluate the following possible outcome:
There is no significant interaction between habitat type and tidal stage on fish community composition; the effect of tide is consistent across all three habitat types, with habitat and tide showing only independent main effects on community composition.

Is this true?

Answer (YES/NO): NO